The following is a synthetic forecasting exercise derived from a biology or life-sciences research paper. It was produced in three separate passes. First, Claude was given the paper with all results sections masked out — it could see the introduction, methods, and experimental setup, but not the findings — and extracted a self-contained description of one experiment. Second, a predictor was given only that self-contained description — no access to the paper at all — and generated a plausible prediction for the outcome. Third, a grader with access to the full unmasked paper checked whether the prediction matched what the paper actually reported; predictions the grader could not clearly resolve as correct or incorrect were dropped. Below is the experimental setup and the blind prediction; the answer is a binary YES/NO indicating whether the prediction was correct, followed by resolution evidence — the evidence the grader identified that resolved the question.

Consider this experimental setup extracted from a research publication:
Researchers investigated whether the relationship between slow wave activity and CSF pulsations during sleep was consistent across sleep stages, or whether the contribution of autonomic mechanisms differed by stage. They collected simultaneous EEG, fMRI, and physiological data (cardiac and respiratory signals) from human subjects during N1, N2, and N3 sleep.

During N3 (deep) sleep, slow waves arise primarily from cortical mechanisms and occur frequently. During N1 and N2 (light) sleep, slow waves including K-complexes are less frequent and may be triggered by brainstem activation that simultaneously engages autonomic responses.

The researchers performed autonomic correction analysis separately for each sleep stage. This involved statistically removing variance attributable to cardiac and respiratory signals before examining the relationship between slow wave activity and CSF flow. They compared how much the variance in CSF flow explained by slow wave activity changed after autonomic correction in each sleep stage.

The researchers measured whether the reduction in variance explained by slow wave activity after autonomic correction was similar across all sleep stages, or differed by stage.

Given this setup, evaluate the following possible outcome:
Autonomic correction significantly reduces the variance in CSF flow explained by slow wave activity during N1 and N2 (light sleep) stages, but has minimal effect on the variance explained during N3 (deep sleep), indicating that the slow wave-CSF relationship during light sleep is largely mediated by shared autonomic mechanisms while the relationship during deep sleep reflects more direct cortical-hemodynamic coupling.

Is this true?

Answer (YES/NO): NO